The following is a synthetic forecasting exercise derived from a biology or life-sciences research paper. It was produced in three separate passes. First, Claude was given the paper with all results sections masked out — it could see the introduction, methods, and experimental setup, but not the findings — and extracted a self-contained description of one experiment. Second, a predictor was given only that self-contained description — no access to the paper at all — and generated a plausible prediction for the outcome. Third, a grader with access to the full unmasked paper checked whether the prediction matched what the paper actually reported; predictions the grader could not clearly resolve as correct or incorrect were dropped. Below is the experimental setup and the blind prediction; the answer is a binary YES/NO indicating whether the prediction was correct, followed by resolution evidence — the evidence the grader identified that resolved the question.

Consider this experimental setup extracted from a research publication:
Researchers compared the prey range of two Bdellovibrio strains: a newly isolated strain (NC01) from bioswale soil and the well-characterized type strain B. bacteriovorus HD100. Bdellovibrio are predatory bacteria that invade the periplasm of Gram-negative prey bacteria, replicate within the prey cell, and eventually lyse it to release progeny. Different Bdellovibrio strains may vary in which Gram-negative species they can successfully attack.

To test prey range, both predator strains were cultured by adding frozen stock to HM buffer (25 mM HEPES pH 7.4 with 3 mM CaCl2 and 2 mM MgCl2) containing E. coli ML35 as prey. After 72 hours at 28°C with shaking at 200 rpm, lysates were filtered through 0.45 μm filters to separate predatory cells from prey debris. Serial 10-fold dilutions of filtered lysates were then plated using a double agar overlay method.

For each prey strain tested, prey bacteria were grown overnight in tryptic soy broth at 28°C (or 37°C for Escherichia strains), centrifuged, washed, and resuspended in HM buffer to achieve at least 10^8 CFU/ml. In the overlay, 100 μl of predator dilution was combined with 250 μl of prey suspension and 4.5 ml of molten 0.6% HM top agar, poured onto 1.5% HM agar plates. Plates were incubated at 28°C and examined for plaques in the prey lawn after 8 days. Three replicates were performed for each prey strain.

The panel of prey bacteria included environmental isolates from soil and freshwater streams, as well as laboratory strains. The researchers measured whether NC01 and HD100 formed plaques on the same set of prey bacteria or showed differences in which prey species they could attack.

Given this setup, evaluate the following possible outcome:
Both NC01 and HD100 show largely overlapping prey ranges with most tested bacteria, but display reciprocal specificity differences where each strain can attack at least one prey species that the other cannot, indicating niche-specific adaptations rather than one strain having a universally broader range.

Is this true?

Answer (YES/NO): NO